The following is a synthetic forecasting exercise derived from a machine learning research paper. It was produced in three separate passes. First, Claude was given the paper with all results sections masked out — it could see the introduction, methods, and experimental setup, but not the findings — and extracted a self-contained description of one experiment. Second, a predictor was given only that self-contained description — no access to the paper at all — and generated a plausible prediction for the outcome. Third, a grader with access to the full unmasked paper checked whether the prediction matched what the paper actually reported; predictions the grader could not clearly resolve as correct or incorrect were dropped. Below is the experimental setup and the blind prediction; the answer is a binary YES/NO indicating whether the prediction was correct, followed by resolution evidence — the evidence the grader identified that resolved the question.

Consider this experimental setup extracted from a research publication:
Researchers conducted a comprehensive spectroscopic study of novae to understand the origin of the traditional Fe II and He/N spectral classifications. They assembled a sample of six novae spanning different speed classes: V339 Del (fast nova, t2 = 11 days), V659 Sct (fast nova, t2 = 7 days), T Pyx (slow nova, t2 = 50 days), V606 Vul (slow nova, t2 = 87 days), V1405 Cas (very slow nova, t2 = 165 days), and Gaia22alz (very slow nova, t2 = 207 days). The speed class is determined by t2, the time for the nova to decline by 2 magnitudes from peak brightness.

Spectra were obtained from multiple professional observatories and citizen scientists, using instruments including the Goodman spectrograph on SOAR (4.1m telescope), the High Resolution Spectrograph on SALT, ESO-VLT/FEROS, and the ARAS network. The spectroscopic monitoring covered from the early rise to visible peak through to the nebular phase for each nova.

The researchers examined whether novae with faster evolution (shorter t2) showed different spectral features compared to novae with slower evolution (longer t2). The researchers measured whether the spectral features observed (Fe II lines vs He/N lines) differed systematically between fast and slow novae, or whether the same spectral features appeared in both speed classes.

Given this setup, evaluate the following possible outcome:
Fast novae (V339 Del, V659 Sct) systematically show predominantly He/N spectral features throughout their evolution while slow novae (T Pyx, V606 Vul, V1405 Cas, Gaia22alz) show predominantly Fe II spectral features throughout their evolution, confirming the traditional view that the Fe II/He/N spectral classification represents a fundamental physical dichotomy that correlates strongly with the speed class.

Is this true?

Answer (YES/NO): NO